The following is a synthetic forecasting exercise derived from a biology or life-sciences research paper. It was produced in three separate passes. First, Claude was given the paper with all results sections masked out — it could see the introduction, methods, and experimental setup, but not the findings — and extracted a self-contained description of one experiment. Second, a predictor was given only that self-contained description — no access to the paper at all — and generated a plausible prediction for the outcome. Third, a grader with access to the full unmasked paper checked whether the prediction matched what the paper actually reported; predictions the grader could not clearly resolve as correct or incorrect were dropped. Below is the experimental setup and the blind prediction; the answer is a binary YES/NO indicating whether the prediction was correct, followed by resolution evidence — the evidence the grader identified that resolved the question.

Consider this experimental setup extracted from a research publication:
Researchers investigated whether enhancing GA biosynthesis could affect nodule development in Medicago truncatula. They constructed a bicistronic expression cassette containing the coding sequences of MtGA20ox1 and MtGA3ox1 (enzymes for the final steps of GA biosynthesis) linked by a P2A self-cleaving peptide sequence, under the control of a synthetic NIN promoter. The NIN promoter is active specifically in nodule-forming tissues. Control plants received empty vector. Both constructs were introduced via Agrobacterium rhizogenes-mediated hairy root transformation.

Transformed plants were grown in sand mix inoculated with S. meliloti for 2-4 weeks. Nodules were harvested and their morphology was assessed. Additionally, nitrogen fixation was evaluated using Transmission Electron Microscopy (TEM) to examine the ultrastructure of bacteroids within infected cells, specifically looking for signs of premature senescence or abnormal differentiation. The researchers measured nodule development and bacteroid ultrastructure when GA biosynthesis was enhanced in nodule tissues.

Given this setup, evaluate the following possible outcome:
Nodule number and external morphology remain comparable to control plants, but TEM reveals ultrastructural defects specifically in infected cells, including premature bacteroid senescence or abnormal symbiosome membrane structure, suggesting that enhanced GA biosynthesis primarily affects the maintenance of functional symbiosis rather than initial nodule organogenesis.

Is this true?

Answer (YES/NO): NO